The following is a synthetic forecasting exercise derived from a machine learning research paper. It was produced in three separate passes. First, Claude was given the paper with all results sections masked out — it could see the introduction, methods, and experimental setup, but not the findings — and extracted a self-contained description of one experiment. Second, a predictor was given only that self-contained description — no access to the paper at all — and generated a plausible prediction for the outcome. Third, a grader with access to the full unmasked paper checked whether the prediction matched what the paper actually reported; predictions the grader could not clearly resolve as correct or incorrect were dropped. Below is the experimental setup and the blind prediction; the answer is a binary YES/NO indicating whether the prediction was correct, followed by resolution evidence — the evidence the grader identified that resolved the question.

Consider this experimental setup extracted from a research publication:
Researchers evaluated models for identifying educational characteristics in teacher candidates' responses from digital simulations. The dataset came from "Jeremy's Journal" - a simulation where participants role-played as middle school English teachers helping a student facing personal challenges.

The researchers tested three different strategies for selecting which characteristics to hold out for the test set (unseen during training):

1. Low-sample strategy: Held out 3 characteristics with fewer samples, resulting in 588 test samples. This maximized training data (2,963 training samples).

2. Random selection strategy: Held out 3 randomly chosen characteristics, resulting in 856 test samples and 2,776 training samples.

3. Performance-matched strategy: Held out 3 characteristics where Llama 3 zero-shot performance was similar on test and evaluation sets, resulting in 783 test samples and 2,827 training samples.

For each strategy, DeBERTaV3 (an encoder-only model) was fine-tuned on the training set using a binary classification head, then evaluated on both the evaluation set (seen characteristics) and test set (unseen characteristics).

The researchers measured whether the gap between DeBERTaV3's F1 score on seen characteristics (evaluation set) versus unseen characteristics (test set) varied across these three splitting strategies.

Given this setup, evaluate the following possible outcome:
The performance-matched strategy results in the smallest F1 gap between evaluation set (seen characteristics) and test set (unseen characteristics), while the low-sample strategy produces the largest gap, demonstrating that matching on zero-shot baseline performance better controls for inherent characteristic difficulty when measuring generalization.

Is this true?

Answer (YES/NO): NO